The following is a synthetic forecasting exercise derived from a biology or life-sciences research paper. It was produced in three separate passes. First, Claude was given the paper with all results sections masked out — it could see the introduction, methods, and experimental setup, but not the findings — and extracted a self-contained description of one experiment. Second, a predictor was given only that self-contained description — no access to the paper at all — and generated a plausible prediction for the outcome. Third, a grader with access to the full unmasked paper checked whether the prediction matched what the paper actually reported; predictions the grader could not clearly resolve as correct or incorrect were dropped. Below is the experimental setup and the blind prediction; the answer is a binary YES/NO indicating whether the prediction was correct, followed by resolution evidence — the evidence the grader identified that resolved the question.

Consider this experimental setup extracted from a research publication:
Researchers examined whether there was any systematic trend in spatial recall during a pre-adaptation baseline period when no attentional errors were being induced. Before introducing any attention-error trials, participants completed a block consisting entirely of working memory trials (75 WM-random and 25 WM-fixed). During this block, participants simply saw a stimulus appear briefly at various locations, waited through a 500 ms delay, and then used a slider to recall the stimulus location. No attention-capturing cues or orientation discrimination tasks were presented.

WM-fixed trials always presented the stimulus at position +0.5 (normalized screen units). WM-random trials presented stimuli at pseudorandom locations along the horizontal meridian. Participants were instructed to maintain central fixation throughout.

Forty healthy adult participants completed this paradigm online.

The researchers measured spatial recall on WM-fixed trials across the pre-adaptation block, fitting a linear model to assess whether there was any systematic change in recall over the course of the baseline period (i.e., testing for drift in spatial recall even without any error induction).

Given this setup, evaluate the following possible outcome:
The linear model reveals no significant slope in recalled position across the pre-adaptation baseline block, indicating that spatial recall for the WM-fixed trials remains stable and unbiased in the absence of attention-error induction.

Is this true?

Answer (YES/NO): YES